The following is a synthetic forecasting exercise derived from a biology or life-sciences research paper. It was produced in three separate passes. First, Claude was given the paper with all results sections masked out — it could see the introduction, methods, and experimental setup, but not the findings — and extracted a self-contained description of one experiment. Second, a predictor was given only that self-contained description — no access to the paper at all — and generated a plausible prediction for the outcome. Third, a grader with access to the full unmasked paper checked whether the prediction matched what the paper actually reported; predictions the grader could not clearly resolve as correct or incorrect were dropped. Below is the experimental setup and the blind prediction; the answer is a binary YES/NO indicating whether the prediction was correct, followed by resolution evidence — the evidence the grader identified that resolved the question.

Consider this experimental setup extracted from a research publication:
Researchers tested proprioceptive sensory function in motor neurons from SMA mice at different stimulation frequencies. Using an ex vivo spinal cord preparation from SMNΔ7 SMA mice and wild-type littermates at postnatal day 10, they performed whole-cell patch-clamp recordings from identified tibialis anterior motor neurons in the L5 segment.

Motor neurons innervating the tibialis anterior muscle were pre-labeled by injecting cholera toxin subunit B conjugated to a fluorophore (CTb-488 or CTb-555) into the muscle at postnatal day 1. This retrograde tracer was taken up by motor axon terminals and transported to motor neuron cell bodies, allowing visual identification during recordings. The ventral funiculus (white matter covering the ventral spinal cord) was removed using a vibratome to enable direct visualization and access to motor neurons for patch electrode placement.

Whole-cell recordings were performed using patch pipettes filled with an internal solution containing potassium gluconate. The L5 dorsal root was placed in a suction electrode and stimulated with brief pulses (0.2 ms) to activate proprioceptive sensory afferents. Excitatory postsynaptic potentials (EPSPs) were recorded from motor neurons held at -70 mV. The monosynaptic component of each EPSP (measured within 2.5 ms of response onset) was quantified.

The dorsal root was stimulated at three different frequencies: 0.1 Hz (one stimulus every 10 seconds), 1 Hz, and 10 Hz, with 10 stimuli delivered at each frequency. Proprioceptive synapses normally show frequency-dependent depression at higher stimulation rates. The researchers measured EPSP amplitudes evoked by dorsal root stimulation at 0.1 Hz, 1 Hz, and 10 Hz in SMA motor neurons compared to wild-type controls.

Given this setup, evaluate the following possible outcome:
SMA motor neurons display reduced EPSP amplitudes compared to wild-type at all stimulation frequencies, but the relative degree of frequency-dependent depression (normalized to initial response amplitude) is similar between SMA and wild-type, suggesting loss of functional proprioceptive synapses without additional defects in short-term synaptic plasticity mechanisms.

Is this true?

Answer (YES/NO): NO